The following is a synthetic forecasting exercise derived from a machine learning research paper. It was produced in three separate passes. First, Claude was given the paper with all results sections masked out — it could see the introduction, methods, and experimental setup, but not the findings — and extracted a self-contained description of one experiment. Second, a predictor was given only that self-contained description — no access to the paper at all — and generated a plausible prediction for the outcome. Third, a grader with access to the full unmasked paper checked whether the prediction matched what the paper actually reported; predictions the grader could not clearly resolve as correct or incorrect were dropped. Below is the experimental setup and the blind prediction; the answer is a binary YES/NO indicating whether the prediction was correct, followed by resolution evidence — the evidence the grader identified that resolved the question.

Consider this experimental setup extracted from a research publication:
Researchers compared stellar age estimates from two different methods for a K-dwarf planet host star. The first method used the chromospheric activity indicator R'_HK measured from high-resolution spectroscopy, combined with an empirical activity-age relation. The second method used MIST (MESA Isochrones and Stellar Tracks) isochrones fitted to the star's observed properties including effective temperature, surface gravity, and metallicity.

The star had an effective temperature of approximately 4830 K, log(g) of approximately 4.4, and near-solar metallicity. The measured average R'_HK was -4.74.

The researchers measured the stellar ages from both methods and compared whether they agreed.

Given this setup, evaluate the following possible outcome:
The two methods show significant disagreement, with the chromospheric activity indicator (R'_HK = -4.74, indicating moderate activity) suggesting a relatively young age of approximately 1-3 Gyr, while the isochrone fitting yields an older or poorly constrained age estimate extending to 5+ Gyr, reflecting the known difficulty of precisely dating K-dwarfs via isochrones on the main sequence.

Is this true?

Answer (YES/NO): NO